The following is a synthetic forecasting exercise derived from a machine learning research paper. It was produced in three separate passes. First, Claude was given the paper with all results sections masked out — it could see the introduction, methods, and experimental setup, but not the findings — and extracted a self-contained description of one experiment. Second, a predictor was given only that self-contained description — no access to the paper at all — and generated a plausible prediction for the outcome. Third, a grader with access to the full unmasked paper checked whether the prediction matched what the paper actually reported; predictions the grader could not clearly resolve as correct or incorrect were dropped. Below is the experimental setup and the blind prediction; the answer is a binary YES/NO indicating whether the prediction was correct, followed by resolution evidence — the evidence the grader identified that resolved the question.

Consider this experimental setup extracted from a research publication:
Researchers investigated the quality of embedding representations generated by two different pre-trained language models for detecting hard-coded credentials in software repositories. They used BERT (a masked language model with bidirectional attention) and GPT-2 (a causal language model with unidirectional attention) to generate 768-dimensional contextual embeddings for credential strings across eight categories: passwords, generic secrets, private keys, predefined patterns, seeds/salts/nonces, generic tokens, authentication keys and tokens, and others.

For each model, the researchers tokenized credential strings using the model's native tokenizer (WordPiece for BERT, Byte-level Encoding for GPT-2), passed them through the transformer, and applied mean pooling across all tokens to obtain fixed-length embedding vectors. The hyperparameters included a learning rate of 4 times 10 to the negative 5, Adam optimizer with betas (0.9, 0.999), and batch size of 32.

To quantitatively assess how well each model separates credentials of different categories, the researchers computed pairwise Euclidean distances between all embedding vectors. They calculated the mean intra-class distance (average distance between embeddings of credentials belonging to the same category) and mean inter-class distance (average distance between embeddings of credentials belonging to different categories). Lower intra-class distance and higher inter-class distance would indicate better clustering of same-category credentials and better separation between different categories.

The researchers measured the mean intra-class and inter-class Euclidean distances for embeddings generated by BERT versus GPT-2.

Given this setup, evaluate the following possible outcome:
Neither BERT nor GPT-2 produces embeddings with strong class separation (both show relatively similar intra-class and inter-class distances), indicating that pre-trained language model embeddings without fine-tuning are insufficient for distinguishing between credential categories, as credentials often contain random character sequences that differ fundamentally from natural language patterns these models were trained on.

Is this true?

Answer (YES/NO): NO